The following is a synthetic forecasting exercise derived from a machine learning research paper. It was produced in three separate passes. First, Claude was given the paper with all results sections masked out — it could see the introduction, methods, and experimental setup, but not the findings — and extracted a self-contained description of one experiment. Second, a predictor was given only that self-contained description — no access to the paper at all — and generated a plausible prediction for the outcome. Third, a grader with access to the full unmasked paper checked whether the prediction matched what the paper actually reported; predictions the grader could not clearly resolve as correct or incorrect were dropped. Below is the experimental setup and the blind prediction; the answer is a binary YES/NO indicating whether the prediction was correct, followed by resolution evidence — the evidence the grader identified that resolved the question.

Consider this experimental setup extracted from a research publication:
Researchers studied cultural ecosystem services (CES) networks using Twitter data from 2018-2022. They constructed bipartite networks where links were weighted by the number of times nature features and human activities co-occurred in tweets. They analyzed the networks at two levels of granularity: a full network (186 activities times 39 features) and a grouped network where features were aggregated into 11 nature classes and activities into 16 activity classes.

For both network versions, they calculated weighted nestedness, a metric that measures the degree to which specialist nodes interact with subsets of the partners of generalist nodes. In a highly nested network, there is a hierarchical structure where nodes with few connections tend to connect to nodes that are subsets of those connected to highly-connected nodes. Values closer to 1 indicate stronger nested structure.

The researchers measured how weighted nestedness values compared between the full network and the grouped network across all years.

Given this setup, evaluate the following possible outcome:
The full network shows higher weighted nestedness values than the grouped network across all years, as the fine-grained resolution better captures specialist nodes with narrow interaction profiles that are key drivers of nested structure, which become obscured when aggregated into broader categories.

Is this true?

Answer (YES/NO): YES